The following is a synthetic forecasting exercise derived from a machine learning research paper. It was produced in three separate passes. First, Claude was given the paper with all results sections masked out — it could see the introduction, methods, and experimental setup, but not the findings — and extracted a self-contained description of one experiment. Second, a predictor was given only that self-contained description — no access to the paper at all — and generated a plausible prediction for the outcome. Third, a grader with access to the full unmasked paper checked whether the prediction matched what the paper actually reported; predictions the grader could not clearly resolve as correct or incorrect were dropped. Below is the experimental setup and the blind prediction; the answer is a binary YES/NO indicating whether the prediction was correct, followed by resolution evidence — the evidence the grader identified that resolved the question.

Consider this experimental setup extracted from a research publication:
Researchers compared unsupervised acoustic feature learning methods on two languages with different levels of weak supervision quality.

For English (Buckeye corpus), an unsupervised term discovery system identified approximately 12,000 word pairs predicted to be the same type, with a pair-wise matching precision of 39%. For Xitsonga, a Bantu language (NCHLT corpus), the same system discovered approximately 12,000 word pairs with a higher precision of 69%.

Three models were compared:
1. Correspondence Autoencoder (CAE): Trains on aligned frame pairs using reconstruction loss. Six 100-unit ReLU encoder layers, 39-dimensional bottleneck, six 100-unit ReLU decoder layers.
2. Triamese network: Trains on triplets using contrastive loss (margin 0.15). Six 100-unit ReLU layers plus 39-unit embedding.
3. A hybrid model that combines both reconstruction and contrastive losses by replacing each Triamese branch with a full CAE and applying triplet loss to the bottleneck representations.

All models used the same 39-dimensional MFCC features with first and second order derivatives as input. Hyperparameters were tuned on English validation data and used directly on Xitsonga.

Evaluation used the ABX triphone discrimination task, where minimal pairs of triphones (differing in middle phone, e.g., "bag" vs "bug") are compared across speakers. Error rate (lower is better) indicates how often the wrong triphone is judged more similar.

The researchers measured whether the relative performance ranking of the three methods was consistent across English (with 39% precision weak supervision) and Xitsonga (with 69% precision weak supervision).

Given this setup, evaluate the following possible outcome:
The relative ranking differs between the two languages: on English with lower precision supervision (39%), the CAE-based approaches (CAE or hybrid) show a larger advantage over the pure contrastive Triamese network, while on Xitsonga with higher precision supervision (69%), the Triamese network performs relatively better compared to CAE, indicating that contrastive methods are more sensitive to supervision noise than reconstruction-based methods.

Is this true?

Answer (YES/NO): NO